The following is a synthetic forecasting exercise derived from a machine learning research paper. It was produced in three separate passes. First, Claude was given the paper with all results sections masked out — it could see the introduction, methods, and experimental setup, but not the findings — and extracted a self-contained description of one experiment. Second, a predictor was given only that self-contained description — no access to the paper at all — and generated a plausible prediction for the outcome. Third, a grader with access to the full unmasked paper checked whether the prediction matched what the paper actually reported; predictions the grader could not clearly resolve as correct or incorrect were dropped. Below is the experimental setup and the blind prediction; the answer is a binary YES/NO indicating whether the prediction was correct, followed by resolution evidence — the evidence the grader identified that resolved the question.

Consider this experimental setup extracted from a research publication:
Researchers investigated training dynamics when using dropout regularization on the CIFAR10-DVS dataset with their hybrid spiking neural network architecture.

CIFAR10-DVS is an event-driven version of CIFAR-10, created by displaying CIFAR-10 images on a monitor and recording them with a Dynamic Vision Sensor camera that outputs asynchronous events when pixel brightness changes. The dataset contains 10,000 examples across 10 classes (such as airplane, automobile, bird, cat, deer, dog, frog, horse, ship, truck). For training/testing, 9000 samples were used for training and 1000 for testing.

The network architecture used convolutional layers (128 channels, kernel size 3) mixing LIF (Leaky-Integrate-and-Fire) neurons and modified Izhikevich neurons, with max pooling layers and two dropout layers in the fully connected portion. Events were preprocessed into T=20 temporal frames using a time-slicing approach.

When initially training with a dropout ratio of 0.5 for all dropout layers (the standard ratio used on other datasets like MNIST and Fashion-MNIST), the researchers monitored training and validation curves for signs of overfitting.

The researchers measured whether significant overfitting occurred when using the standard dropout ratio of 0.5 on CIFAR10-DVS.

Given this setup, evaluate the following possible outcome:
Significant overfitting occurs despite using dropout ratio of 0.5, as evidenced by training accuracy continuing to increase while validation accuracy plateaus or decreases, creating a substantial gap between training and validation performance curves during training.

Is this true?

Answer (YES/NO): YES